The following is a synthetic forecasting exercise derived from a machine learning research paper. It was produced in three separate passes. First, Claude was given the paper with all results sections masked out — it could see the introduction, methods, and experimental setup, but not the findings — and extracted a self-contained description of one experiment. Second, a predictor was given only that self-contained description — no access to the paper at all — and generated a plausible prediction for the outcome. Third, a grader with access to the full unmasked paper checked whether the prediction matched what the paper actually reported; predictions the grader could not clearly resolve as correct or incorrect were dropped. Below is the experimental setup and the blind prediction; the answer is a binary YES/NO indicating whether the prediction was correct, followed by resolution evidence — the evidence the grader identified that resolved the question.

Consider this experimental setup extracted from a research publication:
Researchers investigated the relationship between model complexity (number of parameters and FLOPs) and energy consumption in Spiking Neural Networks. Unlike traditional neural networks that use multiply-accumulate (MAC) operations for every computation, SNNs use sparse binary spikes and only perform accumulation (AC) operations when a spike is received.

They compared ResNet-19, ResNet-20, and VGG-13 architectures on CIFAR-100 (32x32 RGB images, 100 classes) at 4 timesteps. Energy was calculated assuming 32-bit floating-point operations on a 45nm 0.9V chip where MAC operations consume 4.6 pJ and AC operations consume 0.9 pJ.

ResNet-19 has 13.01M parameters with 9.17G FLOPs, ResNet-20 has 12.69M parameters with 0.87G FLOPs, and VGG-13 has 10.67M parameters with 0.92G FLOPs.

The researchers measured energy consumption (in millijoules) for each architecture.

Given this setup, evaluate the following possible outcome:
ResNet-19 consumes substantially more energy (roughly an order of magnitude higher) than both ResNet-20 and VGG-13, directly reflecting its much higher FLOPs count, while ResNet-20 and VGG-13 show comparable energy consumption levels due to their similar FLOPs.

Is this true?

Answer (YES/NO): NO